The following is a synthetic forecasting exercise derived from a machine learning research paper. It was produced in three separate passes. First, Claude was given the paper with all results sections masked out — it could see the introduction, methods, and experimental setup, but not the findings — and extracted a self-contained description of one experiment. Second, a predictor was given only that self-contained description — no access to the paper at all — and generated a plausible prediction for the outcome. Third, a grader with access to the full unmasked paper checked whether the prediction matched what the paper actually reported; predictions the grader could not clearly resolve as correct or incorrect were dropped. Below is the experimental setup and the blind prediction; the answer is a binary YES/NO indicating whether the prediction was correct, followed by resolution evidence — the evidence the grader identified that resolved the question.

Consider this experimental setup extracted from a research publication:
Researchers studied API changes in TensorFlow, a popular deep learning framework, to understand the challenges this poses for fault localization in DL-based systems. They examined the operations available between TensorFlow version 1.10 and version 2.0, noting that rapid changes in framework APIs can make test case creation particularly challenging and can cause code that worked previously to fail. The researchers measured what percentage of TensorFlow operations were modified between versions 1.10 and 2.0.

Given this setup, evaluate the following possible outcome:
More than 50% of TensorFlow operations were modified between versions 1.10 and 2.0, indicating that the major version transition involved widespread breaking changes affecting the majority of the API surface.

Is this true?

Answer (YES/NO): NO